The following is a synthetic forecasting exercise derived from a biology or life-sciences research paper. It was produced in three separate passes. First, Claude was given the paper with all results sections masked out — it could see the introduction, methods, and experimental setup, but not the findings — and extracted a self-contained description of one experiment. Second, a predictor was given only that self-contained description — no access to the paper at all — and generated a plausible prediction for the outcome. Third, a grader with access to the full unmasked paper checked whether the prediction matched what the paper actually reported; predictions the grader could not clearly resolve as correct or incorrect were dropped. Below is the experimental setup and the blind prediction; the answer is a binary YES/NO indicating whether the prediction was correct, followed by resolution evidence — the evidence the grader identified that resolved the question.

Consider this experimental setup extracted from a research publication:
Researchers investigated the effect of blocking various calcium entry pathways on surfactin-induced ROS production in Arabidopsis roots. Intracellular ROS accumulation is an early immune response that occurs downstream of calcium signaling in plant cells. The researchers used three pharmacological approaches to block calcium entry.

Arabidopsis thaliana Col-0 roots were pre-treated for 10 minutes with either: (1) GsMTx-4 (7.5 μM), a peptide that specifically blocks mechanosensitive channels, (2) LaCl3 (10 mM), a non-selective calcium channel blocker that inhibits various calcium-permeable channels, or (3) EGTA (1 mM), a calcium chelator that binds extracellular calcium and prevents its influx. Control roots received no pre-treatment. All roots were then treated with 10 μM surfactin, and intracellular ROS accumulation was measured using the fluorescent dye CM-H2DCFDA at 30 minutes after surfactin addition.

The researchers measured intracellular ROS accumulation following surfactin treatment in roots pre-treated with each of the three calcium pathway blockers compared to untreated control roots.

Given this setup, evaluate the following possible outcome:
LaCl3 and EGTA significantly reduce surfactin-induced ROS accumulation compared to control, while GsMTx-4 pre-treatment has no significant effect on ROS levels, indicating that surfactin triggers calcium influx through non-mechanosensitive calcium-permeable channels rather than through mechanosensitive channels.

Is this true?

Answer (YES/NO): NO